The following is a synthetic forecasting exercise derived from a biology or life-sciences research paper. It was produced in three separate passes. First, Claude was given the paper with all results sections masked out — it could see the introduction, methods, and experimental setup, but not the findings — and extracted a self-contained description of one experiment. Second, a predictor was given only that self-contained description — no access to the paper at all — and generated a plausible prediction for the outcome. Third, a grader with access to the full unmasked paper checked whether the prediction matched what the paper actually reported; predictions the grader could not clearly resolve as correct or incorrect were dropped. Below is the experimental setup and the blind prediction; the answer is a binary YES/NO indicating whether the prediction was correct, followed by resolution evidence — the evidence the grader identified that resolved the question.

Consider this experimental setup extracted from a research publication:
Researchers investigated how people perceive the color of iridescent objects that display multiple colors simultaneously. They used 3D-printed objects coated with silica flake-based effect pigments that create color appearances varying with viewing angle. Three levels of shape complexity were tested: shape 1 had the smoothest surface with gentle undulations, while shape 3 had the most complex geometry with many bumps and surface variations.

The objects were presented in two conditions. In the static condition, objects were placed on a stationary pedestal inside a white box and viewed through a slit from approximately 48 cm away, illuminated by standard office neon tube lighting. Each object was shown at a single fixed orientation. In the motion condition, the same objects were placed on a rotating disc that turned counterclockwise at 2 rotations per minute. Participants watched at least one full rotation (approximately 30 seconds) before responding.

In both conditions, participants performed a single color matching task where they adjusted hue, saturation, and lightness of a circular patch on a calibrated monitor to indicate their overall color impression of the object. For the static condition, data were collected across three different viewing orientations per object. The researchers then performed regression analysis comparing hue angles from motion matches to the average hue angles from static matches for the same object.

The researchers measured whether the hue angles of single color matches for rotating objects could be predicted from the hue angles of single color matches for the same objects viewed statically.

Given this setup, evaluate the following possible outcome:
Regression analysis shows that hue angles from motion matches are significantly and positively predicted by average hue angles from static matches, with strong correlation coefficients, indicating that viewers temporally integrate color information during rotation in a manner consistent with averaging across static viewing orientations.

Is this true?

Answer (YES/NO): NO